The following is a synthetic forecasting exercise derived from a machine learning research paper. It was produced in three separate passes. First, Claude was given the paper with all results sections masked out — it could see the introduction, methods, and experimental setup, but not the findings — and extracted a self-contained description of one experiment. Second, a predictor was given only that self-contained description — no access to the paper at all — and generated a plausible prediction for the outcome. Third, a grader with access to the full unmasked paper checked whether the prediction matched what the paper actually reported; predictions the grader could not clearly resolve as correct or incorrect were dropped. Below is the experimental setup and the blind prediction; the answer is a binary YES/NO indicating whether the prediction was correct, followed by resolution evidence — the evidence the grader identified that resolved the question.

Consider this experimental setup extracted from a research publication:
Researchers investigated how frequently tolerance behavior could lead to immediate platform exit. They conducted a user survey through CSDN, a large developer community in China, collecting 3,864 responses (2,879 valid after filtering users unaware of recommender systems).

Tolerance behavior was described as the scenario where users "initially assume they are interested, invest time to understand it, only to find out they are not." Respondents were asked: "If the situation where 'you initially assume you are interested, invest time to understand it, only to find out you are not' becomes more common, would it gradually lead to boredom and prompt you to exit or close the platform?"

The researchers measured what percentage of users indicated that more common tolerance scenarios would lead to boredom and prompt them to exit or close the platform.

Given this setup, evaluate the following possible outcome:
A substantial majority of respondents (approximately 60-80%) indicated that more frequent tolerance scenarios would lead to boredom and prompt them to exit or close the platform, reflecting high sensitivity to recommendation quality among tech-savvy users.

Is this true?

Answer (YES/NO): YES